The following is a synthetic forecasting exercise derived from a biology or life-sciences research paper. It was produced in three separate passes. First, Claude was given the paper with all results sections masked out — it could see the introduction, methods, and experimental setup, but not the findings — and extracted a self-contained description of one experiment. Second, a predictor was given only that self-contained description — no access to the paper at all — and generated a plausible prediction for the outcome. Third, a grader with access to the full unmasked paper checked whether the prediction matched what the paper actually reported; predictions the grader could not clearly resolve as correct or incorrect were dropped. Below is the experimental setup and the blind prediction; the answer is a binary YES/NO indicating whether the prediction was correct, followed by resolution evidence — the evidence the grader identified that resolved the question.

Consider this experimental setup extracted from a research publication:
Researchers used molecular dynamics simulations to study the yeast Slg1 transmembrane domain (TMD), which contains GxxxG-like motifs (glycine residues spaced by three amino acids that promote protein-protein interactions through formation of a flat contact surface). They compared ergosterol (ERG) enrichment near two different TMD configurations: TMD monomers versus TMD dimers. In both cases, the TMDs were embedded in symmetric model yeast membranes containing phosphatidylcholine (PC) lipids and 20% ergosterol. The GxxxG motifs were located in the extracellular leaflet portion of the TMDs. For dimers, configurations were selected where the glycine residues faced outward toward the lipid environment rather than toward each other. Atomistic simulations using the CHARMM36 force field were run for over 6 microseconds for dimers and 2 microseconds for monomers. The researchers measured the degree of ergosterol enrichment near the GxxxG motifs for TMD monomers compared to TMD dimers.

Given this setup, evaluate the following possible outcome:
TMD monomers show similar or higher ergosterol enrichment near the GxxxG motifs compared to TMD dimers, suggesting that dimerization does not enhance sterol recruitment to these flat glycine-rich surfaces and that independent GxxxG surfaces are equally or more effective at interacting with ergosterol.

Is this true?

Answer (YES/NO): NO